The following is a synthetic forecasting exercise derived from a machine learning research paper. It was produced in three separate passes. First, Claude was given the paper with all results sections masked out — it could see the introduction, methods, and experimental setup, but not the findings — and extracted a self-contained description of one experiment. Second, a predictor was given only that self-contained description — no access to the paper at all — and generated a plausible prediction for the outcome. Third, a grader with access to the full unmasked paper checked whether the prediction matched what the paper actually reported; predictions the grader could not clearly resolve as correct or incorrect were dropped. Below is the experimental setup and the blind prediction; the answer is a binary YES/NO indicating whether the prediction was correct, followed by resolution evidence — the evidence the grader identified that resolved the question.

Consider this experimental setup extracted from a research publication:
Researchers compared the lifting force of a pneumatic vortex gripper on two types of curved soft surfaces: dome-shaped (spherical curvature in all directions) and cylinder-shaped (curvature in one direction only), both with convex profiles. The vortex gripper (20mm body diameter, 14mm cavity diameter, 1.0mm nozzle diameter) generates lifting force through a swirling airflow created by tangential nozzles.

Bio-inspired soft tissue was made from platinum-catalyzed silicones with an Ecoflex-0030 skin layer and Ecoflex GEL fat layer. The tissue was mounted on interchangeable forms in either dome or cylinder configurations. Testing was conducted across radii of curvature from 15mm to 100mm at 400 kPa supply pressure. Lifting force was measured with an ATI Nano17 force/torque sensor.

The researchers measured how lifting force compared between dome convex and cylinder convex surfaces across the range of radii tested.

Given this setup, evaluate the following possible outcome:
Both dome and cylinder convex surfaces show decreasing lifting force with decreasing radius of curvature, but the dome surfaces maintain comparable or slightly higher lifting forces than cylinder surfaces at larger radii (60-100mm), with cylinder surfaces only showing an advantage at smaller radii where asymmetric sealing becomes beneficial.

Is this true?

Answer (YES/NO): NO